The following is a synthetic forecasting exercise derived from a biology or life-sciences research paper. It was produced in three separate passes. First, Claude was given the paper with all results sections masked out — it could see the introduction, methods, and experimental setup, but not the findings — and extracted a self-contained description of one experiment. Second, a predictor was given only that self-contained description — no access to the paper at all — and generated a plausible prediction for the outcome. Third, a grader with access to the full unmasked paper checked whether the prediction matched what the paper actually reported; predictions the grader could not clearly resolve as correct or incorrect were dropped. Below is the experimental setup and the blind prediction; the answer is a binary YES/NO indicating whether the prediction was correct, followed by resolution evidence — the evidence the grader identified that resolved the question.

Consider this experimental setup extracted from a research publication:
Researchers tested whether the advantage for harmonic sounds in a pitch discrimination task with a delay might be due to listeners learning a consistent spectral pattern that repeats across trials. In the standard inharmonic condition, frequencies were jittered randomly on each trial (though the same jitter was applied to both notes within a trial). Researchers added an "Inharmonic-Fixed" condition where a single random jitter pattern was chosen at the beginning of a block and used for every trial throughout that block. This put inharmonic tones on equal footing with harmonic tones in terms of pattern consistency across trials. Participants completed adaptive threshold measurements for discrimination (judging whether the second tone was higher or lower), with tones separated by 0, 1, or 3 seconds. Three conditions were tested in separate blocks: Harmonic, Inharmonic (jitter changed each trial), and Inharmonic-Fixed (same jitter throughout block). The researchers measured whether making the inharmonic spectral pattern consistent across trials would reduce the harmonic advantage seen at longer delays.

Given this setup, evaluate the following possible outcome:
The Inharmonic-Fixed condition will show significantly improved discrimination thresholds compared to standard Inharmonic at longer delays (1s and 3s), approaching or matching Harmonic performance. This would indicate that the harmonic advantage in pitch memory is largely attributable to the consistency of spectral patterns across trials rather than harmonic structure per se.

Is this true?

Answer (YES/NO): NO